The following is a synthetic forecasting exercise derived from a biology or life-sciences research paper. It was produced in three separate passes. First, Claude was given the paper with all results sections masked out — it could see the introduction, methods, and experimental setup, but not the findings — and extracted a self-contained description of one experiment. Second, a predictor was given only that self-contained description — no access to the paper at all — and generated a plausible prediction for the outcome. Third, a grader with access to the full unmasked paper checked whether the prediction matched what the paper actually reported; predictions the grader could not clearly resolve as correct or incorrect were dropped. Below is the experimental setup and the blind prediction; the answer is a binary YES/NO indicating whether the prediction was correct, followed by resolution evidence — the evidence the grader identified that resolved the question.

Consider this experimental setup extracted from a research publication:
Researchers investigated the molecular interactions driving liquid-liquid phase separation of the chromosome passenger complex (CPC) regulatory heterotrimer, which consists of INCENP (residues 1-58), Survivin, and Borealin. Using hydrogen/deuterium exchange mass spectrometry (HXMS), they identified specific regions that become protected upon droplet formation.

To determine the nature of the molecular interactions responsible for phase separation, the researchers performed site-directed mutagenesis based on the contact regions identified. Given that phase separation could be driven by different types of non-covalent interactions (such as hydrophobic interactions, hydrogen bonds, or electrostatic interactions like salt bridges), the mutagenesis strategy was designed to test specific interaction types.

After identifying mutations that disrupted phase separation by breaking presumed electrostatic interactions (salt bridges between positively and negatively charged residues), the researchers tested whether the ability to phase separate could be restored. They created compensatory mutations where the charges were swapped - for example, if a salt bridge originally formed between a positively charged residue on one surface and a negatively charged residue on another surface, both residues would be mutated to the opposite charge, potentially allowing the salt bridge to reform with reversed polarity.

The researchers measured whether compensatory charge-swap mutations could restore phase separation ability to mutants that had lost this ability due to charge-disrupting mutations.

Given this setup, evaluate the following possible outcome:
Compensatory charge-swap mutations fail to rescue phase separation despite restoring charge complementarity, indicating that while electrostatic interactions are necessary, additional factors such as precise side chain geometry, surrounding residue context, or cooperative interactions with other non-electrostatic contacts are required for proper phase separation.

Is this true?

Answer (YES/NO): NO